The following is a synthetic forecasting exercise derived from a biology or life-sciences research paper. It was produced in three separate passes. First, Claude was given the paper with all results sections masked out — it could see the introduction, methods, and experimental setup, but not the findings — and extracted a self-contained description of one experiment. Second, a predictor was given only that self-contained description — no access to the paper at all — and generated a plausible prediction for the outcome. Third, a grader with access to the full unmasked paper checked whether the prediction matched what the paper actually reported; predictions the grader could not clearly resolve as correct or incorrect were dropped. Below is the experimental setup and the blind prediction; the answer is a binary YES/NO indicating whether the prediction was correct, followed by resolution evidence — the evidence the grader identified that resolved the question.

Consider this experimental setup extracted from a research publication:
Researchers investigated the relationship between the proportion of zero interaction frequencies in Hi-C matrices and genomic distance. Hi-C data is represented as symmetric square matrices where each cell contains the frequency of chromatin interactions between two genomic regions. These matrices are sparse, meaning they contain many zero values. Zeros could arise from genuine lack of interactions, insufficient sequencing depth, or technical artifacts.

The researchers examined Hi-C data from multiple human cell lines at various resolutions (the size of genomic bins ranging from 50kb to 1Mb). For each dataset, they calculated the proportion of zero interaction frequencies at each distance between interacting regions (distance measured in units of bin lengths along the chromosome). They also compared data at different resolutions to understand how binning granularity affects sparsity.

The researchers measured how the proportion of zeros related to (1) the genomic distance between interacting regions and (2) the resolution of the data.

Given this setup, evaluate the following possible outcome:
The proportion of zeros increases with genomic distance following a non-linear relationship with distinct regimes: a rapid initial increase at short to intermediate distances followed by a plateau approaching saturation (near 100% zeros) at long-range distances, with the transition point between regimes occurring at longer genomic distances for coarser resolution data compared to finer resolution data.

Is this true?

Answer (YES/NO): NO